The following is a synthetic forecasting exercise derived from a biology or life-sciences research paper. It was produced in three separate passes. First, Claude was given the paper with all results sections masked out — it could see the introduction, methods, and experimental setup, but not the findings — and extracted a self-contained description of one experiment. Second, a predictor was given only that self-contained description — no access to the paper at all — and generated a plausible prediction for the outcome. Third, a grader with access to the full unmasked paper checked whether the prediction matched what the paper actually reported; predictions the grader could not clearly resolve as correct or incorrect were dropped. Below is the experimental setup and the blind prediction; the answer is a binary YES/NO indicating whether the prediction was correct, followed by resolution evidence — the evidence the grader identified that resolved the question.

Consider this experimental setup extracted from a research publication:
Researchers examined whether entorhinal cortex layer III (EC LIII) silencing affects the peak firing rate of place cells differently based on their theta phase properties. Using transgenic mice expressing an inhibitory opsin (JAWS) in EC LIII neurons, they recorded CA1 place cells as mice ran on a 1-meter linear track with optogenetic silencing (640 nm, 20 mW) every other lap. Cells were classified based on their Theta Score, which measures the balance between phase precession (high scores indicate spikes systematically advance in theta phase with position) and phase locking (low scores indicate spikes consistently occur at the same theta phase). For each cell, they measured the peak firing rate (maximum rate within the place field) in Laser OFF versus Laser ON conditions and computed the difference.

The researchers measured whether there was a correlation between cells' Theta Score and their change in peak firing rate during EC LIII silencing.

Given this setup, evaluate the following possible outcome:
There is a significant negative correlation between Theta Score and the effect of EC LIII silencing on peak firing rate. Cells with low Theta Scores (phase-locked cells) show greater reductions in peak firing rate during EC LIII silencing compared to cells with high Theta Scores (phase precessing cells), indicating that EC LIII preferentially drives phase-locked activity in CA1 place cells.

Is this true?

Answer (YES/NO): NO